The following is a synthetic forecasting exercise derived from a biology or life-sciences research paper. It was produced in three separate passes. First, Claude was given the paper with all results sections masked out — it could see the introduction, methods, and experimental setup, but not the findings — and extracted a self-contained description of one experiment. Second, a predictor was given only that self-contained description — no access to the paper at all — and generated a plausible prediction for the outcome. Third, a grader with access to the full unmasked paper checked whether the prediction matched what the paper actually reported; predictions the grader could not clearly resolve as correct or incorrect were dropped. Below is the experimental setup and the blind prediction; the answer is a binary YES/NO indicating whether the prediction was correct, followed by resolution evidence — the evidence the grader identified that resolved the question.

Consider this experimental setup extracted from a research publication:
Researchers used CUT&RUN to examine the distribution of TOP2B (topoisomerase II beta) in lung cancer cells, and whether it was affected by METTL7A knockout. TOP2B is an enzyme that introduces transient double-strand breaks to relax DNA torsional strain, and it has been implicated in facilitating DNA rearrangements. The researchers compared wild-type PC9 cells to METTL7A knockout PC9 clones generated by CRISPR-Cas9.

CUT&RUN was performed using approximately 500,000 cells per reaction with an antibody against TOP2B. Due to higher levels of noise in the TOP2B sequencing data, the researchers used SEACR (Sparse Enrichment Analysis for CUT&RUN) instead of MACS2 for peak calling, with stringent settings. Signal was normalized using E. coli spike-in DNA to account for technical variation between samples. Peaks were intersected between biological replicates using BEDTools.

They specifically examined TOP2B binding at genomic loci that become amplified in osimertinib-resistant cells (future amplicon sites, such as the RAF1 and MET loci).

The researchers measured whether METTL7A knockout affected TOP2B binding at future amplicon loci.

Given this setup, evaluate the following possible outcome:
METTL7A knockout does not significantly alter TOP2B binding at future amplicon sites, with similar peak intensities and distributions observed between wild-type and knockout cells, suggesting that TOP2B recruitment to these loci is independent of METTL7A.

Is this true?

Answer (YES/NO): NO